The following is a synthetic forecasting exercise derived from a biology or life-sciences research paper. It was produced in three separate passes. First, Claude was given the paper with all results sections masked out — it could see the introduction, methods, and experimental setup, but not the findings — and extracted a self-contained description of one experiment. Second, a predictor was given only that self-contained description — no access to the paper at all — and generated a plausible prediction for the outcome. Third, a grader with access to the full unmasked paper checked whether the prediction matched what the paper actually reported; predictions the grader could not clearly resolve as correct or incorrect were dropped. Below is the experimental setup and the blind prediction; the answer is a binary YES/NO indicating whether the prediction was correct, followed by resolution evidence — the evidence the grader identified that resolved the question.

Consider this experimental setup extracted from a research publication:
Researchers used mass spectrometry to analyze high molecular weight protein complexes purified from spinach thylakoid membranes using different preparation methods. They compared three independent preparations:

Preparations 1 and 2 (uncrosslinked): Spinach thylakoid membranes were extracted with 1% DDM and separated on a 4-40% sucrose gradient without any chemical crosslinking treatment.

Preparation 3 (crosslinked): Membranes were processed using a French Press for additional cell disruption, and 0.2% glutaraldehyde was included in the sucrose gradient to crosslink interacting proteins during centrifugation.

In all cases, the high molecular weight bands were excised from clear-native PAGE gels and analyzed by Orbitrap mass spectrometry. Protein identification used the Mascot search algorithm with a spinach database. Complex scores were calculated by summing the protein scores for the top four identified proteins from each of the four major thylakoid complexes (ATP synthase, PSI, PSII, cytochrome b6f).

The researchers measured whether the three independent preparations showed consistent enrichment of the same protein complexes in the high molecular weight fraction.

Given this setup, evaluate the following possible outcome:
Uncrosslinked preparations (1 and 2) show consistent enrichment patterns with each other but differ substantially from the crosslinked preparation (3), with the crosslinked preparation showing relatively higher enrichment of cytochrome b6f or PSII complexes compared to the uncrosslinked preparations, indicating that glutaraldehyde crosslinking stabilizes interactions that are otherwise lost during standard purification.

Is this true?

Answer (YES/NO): NO